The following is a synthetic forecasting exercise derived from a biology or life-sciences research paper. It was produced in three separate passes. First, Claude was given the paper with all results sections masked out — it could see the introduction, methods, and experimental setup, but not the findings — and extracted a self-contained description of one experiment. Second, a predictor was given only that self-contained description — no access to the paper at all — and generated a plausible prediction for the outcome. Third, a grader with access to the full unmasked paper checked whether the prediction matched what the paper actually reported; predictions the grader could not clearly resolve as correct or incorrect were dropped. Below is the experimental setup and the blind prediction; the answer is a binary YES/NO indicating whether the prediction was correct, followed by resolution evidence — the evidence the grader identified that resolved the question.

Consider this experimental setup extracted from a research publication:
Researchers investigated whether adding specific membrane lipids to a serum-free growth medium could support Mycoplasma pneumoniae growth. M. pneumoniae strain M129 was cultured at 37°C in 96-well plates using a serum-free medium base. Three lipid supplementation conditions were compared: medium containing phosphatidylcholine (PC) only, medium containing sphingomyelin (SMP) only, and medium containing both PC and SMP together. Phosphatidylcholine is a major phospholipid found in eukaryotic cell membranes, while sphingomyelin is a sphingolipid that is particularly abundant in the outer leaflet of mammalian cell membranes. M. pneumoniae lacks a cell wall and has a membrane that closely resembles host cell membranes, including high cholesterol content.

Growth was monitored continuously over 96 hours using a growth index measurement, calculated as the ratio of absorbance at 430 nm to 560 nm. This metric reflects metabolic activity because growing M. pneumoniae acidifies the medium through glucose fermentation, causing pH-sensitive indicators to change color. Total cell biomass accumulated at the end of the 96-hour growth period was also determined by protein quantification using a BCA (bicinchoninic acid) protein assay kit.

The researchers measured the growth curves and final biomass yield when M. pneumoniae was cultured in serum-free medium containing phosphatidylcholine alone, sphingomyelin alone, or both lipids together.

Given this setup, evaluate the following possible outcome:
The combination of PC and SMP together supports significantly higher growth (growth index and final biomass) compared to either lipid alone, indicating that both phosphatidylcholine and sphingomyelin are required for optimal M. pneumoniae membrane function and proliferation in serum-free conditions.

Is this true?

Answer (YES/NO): YES